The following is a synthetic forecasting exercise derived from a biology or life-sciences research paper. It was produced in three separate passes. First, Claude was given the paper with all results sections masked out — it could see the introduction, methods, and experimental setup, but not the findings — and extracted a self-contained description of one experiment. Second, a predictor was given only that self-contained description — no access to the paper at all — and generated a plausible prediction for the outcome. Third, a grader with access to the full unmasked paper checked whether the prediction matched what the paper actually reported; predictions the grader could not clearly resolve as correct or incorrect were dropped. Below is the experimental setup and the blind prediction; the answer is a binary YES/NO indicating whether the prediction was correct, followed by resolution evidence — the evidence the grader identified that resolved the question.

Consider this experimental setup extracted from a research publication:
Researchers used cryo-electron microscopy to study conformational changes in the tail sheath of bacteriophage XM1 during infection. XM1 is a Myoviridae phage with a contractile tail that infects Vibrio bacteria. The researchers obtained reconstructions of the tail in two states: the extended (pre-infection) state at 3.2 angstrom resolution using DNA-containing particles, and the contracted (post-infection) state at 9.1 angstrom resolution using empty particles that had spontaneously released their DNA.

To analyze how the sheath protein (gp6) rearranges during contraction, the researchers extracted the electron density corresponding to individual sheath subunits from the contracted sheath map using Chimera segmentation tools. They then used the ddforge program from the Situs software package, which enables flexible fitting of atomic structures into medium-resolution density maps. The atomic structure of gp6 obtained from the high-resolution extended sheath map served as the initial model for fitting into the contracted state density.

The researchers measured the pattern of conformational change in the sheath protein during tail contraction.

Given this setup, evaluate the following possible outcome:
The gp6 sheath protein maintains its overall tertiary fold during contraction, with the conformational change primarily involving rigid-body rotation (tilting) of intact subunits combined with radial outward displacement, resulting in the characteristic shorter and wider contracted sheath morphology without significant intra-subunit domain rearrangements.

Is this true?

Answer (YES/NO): YES